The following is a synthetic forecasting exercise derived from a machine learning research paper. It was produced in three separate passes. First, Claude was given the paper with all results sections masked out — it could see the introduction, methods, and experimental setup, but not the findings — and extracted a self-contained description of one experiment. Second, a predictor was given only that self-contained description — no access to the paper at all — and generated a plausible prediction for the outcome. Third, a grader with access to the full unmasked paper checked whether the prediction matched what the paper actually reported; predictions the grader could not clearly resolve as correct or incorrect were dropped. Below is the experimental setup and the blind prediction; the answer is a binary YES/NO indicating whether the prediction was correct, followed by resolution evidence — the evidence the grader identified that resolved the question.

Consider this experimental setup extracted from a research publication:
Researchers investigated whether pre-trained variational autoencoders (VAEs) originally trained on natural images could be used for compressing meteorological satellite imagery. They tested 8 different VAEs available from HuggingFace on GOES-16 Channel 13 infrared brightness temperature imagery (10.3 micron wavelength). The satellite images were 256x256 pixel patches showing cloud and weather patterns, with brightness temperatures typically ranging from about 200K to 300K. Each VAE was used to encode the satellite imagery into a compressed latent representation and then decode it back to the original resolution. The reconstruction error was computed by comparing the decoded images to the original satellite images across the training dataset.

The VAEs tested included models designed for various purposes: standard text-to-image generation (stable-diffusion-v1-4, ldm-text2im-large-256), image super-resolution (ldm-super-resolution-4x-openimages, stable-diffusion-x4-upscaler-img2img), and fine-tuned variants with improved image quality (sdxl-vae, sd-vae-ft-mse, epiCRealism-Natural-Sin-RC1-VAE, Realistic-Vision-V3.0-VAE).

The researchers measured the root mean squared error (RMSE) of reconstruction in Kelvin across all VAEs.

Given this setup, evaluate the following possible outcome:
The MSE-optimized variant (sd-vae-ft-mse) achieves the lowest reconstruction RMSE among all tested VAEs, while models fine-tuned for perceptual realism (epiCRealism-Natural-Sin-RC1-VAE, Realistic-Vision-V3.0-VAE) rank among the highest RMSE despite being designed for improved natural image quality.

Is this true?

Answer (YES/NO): NO